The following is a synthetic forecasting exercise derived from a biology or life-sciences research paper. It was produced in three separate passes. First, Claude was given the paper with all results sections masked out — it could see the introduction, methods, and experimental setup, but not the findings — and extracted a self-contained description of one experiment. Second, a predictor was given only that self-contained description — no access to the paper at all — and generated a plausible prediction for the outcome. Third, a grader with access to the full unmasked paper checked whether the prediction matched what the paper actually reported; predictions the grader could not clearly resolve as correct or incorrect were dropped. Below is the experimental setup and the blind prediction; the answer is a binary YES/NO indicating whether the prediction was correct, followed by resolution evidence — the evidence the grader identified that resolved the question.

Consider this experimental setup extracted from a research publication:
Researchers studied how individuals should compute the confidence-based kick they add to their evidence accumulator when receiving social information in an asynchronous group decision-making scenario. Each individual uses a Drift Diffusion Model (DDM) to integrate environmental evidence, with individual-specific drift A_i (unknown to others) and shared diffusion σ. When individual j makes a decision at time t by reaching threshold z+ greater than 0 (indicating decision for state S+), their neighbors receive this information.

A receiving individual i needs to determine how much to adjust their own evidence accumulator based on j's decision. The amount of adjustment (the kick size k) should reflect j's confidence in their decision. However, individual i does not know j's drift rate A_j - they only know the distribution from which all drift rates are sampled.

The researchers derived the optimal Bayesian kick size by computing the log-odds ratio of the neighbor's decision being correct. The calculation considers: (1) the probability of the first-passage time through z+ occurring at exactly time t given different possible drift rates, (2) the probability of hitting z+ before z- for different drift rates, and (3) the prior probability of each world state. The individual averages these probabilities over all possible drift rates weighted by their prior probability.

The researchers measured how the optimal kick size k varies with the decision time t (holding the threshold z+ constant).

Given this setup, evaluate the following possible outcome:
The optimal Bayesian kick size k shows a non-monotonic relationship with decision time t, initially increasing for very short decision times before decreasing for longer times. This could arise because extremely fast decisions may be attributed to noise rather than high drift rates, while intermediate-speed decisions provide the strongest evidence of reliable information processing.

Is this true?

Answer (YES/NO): NO